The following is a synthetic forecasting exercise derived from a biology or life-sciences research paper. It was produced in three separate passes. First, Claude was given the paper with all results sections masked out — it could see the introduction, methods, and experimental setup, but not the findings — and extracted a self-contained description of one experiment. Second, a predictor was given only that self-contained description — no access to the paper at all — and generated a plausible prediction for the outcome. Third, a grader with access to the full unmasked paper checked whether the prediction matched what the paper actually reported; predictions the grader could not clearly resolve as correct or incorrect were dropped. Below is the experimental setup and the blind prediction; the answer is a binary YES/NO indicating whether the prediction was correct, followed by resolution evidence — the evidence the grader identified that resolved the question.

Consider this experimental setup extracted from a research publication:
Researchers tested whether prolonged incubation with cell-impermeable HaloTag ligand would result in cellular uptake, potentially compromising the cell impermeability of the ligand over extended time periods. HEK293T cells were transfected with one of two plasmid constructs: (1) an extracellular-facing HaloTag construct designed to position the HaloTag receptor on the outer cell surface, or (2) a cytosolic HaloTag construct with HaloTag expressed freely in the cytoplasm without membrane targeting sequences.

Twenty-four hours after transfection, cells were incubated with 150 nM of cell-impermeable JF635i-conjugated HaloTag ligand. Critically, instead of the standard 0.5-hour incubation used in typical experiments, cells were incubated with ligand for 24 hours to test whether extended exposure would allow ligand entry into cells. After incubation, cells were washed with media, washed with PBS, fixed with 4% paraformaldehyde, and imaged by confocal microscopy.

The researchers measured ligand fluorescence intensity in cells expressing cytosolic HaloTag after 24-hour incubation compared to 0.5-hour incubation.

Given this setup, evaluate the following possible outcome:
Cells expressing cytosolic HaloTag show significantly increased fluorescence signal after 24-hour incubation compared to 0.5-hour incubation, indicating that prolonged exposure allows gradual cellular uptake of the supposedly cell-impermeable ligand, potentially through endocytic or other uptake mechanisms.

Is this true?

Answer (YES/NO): NO